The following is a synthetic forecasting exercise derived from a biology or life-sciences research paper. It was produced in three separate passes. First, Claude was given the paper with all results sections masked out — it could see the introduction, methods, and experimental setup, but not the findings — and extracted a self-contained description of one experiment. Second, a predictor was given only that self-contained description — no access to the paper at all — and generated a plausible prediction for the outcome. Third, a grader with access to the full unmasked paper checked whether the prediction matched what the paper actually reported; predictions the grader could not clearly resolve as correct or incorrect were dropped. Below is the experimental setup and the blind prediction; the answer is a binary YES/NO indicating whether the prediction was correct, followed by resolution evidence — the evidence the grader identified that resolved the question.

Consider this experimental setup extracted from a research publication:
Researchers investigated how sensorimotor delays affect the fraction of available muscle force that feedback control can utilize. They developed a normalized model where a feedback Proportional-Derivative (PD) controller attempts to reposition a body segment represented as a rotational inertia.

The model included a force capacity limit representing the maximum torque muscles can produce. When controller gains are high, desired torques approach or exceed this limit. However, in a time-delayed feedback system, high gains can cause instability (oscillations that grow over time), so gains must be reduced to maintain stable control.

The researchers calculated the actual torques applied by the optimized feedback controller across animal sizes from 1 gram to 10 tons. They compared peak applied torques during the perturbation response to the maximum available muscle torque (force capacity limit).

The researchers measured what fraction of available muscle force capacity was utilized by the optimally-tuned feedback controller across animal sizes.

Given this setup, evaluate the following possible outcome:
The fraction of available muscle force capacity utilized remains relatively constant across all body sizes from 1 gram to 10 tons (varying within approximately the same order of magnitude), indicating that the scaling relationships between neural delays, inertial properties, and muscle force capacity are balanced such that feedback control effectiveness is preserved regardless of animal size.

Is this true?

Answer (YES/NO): NO